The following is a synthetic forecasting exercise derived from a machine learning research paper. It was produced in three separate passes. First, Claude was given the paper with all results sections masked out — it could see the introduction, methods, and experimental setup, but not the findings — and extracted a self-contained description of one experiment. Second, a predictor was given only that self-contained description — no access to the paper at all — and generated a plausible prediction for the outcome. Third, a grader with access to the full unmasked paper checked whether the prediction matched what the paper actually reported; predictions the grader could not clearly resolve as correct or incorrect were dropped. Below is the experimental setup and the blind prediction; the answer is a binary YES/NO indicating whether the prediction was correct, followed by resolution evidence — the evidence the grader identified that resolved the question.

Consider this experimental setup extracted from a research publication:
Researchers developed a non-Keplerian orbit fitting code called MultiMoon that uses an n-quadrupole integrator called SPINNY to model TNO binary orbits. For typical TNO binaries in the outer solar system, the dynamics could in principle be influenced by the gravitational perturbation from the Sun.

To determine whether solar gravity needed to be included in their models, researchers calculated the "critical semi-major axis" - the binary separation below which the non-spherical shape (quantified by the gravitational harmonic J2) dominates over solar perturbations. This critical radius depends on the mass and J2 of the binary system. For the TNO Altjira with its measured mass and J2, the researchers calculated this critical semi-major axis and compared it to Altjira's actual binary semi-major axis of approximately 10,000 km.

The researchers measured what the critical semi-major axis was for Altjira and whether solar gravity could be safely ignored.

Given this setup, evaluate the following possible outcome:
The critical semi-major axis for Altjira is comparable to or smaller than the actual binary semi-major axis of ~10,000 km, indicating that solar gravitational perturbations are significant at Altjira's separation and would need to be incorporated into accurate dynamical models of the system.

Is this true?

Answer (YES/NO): NO